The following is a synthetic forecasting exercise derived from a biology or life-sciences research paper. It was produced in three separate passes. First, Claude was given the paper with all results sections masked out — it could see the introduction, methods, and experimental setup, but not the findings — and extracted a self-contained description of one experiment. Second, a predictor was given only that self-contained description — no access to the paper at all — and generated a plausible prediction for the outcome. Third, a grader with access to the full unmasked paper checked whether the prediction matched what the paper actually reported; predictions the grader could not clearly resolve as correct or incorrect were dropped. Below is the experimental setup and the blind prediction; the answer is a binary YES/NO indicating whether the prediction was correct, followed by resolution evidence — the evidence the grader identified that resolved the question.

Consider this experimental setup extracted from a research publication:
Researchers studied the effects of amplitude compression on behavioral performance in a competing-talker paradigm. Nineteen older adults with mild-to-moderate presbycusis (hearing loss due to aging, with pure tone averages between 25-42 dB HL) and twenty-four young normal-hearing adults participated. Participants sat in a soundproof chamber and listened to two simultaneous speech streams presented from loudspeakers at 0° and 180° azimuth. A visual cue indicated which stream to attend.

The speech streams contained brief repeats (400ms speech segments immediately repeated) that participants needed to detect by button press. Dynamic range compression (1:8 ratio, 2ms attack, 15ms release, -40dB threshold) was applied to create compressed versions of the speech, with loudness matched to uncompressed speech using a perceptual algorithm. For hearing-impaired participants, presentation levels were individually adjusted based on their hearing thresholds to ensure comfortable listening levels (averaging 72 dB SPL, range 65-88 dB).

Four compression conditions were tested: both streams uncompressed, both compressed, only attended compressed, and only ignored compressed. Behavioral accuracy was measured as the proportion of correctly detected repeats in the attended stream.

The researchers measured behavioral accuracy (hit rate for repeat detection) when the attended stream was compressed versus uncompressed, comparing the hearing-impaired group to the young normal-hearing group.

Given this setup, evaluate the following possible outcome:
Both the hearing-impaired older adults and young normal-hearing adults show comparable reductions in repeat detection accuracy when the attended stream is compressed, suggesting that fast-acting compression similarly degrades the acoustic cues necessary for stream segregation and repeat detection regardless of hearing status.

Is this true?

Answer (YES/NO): NO